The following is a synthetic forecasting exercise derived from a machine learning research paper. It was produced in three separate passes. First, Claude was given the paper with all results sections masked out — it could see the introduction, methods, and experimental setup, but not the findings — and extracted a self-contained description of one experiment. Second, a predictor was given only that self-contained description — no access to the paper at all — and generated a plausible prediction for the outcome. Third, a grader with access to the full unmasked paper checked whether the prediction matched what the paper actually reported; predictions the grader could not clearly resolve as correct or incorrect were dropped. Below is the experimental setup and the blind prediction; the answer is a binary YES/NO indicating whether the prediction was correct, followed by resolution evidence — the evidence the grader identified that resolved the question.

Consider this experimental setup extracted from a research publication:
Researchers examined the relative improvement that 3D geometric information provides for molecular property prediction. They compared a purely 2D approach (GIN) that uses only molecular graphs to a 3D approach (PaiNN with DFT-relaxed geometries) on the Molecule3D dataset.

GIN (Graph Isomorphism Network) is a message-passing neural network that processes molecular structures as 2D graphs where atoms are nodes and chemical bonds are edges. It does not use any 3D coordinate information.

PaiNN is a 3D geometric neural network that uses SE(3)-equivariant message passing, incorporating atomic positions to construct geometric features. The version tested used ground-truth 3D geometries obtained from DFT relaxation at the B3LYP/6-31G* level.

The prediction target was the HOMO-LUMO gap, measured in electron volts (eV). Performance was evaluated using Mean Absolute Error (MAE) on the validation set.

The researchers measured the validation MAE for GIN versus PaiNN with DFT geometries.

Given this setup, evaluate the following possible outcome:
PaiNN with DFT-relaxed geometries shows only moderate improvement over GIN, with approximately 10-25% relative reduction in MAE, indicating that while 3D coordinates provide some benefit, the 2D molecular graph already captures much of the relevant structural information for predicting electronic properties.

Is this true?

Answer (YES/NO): NO